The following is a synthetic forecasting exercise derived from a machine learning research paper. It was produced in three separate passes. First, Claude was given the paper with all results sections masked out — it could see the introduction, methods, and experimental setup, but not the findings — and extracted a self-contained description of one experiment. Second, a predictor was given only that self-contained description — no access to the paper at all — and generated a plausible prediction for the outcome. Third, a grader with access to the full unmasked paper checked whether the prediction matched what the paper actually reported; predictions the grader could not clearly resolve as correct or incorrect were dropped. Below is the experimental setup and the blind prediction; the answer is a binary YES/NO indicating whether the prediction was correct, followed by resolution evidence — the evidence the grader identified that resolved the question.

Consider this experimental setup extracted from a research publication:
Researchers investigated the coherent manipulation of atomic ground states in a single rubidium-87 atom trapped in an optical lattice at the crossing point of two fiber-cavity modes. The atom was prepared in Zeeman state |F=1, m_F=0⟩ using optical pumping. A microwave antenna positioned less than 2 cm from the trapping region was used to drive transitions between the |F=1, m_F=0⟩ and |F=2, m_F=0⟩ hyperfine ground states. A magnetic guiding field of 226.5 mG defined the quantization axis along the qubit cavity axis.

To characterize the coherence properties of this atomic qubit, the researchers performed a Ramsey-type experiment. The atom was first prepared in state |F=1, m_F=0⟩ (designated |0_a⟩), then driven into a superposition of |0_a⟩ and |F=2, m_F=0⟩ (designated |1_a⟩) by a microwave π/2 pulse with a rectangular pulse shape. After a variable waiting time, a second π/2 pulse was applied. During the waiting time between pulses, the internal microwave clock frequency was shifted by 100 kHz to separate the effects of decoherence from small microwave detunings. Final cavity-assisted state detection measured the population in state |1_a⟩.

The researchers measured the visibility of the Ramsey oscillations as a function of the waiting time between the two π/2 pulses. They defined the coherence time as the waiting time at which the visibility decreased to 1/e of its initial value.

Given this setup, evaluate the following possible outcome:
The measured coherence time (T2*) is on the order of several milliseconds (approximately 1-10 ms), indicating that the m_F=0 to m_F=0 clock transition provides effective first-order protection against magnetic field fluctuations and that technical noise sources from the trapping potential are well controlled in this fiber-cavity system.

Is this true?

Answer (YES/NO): NO